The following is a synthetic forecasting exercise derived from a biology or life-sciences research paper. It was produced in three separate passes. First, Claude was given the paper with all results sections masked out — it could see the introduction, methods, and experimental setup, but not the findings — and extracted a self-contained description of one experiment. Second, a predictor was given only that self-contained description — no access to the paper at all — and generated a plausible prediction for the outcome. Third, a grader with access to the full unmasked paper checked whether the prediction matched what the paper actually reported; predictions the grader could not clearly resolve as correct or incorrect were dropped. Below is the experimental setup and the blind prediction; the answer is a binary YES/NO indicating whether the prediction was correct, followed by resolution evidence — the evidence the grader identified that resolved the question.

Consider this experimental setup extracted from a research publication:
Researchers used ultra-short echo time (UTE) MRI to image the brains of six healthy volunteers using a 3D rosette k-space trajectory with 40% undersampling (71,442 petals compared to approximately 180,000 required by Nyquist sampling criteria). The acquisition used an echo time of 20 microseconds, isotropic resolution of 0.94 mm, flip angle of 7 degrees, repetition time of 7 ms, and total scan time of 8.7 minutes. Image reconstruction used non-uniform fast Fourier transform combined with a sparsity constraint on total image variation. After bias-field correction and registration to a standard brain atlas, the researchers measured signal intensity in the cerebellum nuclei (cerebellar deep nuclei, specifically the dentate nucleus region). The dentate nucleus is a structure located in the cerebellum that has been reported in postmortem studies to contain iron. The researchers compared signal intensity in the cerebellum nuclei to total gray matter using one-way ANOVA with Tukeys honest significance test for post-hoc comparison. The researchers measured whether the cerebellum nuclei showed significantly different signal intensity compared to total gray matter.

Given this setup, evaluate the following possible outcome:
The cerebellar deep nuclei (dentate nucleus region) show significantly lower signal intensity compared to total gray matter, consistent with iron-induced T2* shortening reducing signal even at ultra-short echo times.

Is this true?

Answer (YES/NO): NO